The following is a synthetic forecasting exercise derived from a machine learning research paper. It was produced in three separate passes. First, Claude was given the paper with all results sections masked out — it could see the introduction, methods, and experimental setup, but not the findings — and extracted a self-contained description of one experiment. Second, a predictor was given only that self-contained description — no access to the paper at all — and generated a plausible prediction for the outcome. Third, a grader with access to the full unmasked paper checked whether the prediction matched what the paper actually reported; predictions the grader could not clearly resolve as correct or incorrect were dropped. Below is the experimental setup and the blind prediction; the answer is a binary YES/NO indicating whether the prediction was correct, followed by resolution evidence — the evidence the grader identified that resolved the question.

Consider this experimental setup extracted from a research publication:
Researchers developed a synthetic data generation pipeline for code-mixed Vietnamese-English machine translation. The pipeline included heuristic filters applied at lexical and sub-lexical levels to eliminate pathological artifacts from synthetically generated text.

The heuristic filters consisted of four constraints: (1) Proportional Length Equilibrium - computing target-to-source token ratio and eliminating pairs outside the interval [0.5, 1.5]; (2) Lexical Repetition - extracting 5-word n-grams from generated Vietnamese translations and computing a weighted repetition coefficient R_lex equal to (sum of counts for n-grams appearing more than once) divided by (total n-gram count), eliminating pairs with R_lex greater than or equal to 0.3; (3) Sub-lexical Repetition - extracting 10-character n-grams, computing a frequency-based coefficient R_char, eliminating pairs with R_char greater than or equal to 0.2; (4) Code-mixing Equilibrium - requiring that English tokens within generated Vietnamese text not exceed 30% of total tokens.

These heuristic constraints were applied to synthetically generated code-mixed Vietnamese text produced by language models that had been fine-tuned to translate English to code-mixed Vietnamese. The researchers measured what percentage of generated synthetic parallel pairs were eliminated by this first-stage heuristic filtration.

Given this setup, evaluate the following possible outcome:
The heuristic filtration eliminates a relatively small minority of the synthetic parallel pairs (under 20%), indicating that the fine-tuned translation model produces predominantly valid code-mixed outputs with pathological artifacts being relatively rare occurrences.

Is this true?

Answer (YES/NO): NO